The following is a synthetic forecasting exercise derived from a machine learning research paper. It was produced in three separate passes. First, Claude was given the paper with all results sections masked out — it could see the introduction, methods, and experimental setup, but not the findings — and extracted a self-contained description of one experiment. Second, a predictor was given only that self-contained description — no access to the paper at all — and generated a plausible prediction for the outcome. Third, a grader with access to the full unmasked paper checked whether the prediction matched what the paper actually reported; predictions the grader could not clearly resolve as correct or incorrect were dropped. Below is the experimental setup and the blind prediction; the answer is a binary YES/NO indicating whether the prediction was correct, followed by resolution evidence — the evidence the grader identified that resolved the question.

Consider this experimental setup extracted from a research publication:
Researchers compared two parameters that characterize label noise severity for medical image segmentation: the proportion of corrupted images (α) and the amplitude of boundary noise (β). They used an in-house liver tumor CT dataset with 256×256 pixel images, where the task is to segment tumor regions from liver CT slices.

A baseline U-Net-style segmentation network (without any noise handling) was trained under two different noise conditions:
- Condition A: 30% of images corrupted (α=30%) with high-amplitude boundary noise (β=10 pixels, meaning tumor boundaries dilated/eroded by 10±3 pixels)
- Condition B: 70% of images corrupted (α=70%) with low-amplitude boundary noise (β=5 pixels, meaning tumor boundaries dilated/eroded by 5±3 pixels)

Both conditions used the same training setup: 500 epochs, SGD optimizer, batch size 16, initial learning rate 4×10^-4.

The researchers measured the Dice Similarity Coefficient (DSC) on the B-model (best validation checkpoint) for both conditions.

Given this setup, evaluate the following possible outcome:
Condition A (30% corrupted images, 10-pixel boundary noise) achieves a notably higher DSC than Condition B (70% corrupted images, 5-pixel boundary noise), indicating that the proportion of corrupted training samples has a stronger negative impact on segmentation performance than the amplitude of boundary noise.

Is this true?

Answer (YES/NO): NO